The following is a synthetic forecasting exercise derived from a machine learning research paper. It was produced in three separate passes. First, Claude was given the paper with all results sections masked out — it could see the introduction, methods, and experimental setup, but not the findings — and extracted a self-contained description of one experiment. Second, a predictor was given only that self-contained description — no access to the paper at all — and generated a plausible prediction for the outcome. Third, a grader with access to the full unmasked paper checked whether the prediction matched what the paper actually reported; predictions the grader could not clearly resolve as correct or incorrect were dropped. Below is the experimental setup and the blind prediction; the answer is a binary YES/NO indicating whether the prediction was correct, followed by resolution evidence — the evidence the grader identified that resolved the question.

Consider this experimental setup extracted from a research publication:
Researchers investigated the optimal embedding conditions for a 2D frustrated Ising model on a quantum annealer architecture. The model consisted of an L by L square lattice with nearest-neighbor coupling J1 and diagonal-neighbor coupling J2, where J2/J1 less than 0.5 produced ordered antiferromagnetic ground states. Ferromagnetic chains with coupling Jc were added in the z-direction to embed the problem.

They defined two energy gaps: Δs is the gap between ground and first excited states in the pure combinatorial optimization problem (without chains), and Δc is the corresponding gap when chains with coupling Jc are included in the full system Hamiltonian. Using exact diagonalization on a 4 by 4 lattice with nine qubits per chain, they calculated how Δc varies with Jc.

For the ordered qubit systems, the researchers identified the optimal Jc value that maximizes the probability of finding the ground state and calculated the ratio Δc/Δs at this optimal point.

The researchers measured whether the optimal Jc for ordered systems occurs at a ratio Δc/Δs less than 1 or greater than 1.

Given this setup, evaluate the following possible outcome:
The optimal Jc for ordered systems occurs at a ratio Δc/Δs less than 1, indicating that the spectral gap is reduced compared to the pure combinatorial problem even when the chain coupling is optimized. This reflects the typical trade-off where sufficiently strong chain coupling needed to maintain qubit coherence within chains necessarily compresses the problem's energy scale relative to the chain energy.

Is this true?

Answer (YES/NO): YES